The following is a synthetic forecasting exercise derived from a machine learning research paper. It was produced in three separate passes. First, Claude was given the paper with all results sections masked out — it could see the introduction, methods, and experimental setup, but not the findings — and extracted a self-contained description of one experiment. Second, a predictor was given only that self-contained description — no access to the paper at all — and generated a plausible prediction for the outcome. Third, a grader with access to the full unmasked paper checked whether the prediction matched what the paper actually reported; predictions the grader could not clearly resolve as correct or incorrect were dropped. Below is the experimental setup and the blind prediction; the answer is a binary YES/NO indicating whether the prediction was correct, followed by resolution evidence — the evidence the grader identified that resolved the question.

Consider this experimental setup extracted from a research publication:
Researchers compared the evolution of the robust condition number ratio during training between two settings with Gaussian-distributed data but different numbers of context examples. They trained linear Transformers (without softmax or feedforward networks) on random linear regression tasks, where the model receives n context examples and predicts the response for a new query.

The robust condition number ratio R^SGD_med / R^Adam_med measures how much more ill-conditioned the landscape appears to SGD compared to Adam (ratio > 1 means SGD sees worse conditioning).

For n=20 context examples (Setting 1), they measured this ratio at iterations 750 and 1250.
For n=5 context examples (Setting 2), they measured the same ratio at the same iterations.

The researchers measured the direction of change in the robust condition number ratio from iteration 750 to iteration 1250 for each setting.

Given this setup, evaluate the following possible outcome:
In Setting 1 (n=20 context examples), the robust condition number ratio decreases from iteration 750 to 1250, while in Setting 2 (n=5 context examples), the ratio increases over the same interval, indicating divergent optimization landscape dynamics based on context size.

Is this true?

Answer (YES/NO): YES